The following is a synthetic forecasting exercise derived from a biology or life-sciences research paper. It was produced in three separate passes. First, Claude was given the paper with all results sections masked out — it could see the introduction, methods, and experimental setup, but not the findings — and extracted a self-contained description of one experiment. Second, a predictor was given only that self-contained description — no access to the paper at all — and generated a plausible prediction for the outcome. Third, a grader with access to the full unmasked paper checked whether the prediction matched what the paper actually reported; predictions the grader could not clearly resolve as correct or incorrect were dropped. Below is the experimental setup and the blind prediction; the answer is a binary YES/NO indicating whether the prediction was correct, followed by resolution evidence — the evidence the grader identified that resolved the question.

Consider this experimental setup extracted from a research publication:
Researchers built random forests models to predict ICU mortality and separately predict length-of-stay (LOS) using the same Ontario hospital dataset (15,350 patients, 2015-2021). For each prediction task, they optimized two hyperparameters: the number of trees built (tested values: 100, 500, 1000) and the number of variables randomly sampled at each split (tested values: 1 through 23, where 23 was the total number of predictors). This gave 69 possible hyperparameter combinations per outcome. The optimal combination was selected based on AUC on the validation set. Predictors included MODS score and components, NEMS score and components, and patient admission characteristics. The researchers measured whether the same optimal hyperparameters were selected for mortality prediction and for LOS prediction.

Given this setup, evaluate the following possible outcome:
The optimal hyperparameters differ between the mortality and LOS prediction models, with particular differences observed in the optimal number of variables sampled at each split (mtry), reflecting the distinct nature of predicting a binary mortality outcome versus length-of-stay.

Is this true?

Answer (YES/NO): NO